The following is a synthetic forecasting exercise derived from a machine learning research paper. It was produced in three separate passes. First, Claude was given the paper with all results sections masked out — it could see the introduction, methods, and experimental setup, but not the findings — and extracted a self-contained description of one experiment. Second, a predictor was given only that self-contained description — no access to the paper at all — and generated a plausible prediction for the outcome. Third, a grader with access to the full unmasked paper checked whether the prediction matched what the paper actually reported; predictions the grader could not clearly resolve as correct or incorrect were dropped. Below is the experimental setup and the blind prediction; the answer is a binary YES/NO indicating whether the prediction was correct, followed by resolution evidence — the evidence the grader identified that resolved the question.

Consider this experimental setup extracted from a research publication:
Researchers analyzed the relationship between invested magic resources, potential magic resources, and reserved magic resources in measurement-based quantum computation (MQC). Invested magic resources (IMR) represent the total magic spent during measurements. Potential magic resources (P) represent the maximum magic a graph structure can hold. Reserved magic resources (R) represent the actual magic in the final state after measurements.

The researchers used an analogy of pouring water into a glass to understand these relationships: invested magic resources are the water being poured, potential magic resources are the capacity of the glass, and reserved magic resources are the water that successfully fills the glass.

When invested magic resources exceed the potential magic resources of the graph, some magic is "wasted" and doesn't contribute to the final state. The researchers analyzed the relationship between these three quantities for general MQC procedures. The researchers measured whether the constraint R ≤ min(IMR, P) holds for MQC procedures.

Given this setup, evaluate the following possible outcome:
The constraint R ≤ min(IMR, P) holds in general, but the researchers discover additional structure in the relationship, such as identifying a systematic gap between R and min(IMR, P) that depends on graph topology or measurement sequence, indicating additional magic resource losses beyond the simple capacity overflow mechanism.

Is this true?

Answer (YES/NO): NO